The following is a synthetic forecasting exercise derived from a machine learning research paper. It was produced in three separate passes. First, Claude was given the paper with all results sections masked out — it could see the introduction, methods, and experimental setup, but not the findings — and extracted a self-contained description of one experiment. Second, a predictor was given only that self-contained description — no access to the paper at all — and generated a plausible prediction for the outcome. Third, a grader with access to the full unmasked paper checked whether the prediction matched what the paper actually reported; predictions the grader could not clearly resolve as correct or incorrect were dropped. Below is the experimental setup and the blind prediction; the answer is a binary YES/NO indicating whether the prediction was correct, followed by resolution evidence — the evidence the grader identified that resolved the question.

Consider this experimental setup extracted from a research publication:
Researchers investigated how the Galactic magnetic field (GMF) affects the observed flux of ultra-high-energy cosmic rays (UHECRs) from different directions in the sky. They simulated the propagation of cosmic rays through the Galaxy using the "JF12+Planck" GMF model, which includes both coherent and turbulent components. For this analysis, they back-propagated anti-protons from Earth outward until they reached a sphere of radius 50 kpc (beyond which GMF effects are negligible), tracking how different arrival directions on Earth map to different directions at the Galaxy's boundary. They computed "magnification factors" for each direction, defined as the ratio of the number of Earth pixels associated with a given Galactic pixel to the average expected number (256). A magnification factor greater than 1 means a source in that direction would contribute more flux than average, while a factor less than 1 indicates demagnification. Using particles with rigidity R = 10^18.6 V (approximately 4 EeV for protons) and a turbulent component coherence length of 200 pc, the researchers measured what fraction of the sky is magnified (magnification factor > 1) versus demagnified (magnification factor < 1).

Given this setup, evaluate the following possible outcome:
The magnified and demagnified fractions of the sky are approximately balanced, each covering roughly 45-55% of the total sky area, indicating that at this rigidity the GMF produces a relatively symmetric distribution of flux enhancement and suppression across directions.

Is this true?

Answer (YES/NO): NO